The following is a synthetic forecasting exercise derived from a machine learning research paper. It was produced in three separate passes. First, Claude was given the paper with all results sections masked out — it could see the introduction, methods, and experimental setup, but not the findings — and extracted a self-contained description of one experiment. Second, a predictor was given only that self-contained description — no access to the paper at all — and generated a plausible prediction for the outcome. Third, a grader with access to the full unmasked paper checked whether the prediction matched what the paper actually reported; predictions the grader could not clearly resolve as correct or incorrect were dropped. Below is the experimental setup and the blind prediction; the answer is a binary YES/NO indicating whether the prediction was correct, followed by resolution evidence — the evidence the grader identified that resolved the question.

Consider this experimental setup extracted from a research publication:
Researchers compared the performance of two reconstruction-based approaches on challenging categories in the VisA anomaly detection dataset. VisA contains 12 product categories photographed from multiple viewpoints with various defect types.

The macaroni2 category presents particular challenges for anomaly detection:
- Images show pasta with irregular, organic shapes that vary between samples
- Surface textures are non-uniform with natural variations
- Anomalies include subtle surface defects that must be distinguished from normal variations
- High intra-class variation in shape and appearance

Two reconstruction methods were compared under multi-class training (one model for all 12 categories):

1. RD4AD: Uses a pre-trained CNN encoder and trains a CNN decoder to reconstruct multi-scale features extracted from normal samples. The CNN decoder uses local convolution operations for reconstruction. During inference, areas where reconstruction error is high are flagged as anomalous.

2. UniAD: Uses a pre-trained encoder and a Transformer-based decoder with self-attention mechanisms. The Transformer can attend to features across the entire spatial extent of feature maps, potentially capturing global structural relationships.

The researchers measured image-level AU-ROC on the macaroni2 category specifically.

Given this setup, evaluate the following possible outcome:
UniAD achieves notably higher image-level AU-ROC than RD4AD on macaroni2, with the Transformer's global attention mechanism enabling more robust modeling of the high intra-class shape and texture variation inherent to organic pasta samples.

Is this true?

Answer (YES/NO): NO